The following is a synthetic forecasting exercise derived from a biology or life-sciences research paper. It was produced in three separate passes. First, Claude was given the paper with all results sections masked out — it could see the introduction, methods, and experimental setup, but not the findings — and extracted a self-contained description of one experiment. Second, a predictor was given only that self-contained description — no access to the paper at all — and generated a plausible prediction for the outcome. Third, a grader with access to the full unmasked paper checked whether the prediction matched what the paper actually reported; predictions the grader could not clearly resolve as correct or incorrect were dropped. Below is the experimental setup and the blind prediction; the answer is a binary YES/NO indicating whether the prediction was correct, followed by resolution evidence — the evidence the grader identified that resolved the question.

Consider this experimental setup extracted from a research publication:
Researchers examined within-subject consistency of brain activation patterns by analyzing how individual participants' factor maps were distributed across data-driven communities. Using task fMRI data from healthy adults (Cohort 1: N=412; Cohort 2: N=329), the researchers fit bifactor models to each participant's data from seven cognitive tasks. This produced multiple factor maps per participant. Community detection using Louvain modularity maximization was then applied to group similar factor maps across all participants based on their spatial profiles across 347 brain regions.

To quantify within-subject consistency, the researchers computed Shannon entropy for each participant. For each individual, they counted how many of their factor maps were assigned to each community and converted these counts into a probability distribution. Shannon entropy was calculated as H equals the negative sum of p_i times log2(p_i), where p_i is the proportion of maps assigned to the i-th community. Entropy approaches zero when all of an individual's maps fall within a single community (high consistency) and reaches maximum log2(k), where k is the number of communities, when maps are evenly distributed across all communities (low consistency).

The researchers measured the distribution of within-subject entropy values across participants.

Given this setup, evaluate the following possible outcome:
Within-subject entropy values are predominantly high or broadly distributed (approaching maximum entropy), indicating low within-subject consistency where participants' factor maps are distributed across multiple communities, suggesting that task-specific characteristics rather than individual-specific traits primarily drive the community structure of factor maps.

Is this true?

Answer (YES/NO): YES